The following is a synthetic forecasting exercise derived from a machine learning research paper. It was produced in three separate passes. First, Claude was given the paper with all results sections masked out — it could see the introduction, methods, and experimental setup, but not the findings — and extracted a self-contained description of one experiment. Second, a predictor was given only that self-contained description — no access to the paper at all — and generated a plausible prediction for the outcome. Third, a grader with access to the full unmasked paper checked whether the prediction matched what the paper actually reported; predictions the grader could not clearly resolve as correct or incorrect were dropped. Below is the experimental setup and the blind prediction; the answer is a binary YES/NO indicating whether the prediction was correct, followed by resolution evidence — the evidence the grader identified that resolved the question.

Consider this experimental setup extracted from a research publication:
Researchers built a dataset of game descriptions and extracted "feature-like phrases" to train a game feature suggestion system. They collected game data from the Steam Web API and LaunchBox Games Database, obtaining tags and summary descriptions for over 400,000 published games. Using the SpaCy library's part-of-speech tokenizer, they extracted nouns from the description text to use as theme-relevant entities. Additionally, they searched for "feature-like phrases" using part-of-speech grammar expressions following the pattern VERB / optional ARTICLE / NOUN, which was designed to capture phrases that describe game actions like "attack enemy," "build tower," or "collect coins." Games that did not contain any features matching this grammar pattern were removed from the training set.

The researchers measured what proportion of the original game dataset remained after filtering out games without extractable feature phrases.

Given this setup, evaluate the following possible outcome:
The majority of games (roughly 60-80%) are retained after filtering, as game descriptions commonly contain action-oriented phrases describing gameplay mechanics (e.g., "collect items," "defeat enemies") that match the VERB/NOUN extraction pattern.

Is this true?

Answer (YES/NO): NO